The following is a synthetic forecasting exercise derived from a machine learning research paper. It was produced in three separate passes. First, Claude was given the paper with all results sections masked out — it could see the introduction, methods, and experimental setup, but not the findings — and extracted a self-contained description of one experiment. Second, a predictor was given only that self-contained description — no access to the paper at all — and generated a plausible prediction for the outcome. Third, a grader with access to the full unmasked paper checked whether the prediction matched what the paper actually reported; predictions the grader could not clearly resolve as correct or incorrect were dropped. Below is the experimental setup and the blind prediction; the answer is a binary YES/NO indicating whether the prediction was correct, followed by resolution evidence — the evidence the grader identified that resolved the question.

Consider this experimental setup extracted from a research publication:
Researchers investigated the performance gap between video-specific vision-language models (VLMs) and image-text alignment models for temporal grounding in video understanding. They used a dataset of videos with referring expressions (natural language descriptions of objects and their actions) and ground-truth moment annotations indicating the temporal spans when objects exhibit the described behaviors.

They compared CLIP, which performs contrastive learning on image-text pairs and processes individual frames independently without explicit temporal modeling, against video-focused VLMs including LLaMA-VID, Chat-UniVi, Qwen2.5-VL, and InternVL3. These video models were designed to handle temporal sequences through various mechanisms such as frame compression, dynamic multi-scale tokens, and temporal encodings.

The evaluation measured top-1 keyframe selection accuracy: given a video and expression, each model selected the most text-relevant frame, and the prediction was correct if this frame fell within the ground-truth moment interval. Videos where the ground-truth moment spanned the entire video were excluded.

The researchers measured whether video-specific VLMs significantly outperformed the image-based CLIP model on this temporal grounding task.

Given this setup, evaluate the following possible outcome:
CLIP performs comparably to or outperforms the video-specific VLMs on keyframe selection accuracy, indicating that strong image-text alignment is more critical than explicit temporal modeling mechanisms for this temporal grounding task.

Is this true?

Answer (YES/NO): YES